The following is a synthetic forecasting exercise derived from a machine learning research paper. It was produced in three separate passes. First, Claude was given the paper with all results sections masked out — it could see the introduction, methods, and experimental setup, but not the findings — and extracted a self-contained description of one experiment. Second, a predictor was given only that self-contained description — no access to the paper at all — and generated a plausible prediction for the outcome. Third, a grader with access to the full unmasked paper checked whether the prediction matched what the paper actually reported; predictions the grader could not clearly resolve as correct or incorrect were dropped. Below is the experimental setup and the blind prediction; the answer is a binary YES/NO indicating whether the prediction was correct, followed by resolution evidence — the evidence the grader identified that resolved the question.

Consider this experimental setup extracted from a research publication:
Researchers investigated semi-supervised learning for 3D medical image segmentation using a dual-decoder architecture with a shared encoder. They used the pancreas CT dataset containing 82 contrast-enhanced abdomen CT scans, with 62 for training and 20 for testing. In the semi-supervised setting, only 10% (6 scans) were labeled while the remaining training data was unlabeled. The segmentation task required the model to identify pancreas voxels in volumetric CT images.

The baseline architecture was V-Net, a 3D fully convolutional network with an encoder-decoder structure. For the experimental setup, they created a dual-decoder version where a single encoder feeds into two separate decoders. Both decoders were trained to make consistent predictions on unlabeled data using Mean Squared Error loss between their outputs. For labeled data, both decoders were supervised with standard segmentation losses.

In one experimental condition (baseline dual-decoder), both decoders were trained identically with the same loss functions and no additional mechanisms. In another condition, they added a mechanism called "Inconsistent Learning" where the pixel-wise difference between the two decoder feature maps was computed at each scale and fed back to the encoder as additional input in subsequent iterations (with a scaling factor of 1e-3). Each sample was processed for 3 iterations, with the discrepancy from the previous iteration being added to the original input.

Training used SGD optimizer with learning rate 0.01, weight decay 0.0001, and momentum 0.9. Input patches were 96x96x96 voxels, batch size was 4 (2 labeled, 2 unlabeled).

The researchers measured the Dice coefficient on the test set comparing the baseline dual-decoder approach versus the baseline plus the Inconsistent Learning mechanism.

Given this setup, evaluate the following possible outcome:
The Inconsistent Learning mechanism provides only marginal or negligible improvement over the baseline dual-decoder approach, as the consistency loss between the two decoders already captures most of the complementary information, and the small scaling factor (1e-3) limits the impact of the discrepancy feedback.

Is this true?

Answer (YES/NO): NO